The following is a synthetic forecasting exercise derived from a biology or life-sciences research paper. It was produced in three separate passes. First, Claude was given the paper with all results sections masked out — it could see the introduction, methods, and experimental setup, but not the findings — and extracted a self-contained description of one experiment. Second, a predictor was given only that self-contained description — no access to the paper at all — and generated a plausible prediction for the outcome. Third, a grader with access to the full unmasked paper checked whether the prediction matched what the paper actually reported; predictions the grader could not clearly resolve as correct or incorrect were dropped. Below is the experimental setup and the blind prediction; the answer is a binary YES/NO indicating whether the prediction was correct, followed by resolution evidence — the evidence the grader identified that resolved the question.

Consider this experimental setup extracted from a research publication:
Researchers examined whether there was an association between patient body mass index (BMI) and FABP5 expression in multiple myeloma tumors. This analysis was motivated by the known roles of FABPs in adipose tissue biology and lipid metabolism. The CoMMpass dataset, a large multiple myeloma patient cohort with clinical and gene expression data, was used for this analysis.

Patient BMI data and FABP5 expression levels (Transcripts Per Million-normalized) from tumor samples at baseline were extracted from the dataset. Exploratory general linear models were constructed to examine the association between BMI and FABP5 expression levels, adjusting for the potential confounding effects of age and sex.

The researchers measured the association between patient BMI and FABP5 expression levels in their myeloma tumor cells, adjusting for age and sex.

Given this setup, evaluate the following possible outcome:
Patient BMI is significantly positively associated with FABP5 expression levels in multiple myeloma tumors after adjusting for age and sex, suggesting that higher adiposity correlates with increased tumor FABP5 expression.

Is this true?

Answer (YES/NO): NO